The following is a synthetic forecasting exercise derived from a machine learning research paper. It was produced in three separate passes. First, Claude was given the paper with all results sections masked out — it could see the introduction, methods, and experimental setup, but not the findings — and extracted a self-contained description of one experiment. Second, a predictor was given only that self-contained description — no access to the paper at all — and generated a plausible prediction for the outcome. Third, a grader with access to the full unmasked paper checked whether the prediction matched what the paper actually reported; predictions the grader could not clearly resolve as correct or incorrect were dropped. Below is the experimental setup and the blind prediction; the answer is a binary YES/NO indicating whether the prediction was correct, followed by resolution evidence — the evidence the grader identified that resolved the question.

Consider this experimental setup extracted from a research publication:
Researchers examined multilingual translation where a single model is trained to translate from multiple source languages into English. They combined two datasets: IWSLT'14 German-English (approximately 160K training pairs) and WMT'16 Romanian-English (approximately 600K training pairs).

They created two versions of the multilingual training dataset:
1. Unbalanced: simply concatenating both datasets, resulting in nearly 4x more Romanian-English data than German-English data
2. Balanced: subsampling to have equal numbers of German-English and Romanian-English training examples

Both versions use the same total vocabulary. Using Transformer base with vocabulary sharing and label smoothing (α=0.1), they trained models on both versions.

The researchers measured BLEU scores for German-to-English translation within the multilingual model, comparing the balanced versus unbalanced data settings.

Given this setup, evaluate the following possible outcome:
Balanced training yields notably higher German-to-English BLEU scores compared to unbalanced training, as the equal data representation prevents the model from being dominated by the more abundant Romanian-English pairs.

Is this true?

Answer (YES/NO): NO